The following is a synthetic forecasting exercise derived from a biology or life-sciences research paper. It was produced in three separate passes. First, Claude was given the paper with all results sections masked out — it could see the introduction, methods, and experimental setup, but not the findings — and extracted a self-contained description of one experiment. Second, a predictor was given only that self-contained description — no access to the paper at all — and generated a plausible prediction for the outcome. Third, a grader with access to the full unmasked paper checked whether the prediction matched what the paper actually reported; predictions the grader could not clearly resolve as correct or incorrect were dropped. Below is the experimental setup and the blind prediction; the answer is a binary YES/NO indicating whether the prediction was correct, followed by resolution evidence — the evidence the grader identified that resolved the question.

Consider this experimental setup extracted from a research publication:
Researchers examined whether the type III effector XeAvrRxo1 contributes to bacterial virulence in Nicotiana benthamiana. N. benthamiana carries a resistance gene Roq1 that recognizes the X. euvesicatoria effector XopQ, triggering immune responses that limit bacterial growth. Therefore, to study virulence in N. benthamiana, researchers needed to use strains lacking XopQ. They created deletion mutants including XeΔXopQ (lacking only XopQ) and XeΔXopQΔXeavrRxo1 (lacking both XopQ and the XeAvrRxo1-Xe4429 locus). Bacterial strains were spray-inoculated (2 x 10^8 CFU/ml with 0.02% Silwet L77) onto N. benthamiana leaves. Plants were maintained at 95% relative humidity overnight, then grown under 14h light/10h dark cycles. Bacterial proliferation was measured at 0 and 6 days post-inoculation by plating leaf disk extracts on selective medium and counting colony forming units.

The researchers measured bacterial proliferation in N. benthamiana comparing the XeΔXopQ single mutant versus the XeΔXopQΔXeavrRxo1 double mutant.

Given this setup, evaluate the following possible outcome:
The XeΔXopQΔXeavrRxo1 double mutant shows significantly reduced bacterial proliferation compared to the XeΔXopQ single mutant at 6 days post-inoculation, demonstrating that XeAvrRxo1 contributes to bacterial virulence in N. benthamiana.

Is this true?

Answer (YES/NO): YES